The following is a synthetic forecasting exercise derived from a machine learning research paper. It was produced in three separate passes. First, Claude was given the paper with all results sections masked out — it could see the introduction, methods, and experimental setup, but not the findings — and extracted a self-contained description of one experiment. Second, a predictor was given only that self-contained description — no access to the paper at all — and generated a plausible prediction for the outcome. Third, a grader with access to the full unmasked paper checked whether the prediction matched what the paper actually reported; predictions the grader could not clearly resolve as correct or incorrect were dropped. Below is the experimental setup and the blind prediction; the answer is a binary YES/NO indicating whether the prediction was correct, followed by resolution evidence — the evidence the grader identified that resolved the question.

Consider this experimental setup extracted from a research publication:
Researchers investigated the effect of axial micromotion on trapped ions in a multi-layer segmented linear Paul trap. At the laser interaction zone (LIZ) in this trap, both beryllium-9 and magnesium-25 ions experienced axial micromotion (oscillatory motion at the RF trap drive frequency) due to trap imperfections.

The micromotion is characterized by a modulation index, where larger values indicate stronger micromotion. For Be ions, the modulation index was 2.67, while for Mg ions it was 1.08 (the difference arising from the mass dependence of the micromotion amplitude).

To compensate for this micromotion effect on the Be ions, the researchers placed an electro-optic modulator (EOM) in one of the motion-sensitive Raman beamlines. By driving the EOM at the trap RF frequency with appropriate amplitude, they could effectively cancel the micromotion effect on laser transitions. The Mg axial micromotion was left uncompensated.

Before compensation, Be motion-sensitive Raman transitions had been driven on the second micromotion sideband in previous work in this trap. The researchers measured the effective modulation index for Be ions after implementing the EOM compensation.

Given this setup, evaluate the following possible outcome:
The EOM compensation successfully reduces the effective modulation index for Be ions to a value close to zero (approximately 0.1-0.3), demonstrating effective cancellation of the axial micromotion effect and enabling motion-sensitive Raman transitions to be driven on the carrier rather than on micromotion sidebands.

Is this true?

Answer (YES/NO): NO